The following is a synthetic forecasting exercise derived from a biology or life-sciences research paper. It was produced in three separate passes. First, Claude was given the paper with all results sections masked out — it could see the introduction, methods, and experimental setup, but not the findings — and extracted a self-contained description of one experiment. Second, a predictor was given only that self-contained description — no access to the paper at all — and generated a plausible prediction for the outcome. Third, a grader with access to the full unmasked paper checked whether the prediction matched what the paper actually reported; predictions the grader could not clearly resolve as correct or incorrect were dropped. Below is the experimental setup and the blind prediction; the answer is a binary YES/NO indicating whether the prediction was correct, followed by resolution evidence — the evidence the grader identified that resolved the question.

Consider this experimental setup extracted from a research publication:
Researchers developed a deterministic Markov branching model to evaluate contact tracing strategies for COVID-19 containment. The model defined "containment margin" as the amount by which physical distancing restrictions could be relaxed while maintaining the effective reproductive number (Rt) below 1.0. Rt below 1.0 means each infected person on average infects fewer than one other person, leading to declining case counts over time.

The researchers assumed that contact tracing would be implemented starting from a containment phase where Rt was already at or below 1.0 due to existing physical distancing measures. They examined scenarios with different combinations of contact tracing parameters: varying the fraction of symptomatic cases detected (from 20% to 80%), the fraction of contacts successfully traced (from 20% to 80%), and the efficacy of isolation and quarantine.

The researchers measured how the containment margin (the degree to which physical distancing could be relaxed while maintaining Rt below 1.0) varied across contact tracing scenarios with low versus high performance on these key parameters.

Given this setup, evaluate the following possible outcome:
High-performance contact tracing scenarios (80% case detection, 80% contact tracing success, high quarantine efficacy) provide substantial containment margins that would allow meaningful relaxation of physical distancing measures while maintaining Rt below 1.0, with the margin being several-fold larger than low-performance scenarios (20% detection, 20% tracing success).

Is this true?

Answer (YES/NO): YES